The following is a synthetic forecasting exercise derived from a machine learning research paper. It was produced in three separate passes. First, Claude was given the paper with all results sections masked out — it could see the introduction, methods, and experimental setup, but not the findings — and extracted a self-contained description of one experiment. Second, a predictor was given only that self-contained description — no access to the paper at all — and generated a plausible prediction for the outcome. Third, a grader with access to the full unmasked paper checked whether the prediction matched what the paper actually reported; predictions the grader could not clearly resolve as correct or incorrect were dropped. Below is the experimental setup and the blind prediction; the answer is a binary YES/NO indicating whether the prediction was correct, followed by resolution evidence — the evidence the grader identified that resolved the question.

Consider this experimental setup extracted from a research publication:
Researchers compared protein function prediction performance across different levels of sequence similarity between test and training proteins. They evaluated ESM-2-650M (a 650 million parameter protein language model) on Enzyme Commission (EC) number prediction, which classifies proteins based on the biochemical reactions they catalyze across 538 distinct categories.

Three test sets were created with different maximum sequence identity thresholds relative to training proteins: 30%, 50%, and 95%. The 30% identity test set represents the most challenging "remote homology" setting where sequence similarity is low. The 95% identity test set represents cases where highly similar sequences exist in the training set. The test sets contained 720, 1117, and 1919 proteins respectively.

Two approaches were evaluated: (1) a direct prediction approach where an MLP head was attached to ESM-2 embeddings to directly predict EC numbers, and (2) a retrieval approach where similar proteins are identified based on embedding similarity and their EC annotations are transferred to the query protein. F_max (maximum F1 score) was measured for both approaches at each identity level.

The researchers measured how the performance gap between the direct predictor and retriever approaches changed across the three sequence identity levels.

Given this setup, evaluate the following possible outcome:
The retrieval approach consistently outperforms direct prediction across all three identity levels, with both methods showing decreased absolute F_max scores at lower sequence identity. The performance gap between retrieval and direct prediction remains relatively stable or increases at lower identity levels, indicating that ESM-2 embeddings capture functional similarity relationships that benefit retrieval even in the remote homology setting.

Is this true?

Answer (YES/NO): NO